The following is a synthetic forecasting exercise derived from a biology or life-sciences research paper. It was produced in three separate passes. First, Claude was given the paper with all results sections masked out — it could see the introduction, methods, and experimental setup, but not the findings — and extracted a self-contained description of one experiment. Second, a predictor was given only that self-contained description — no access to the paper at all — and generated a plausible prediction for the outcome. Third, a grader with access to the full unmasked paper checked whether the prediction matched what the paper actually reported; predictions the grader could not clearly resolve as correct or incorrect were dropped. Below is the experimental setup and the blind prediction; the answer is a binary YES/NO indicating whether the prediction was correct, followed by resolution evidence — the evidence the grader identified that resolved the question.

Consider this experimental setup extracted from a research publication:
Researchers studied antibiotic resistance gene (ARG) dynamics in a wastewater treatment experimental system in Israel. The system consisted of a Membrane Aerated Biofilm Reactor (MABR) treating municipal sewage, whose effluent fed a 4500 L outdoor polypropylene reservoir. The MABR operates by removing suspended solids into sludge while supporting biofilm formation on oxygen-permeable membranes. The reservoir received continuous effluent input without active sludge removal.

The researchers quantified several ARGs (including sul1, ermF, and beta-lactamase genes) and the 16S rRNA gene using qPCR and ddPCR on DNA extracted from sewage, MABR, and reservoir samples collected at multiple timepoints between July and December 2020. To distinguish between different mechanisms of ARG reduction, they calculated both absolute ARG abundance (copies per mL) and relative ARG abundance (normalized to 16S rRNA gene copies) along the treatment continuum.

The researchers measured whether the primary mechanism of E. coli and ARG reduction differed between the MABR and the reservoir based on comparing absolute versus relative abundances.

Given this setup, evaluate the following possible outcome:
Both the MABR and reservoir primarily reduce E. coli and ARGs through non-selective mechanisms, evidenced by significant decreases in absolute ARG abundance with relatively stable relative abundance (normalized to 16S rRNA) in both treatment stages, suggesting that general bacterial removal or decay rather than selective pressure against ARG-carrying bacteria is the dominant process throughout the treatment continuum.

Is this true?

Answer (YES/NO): NO